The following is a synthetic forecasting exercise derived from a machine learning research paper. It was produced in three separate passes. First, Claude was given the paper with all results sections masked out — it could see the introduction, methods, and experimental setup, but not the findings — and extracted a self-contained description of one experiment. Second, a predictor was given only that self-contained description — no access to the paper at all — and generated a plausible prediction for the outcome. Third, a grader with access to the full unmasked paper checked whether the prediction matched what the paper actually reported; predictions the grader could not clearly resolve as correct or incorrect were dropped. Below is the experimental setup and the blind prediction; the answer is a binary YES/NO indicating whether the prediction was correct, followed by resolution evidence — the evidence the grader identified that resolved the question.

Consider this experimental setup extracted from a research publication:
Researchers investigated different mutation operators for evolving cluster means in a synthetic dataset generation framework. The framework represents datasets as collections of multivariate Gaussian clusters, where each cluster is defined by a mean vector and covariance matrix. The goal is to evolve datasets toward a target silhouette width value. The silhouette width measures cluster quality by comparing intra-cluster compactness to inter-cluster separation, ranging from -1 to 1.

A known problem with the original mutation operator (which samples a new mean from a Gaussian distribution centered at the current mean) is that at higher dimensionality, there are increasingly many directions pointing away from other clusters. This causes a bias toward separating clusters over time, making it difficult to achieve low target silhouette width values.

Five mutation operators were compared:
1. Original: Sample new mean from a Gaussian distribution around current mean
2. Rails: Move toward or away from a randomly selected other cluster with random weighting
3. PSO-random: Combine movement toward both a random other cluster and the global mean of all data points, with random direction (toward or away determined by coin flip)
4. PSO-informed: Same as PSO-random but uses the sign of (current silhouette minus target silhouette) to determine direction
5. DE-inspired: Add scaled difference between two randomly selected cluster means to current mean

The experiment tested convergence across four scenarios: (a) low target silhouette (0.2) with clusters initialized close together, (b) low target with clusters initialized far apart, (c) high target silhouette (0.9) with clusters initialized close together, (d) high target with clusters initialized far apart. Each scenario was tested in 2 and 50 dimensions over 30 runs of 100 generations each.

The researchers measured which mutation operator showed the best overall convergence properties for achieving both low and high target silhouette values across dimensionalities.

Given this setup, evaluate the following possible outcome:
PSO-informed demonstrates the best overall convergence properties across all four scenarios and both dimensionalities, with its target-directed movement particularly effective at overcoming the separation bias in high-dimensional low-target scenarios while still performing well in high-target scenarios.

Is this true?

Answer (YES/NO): NO